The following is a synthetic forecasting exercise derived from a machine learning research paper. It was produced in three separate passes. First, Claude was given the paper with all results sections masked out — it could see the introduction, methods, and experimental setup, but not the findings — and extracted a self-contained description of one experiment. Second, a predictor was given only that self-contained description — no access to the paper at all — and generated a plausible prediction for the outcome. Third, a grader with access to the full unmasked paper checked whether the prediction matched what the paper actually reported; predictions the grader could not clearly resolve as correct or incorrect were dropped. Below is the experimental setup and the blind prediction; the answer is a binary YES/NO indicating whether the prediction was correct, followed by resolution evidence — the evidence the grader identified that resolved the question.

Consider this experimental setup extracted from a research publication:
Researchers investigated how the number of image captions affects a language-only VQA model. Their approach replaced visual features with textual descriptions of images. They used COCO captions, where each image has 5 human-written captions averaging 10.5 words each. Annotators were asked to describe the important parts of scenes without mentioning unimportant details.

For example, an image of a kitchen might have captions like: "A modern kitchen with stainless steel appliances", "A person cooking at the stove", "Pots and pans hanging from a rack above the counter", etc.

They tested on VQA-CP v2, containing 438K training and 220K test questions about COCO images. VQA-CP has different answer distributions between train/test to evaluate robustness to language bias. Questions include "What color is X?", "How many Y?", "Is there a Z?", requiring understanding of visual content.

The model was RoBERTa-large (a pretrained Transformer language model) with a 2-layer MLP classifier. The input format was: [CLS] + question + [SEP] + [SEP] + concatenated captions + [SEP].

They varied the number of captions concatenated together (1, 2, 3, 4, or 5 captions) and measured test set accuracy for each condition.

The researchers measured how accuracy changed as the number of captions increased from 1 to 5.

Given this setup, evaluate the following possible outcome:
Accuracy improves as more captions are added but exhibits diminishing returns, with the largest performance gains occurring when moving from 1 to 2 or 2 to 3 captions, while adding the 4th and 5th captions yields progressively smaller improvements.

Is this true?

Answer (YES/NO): NO